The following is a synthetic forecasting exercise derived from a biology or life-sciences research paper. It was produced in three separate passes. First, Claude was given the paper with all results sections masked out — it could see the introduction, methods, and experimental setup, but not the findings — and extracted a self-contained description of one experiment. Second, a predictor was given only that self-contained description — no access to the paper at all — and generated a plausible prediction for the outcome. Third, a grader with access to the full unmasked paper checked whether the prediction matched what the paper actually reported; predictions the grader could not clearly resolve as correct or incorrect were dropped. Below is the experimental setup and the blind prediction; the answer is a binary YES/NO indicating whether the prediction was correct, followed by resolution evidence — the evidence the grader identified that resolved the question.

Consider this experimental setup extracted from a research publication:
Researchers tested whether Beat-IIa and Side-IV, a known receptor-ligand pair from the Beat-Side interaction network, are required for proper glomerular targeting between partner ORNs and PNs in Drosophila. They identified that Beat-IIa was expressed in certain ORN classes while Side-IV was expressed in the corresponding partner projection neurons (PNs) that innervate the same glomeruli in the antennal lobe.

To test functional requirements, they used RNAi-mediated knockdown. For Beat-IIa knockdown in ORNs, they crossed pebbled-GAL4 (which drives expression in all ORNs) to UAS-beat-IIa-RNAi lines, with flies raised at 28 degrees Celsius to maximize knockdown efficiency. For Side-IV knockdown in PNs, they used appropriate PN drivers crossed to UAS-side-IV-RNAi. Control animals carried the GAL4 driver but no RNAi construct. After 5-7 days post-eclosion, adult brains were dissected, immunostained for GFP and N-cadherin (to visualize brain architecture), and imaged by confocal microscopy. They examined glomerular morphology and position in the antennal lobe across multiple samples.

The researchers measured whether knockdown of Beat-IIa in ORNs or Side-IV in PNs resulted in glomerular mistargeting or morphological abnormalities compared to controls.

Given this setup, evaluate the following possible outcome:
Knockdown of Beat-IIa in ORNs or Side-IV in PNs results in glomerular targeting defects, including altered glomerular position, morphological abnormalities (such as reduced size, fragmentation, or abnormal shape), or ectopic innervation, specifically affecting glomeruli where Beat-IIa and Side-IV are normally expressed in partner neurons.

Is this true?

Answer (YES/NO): NO